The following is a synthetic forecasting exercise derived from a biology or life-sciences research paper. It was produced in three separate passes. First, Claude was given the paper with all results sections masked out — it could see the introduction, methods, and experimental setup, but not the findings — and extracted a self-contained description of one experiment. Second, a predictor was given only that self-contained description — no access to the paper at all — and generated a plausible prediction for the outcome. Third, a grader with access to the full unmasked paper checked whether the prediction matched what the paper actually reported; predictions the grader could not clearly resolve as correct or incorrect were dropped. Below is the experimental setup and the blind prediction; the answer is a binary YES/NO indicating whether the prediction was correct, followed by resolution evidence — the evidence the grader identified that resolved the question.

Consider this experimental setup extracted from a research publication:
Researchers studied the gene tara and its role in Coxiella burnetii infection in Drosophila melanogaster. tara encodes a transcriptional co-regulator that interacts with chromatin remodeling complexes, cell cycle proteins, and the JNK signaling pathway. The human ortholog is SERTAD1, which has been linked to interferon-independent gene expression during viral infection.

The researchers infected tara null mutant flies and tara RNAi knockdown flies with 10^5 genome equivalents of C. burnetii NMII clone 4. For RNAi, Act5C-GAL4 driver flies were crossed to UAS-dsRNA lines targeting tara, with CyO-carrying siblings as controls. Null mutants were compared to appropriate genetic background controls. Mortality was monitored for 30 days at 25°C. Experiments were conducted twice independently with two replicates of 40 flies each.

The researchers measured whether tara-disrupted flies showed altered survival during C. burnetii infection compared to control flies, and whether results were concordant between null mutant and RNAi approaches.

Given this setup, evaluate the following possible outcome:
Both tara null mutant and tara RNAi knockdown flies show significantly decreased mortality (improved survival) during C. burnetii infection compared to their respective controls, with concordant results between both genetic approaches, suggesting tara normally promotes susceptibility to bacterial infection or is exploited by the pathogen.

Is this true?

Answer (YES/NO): NO